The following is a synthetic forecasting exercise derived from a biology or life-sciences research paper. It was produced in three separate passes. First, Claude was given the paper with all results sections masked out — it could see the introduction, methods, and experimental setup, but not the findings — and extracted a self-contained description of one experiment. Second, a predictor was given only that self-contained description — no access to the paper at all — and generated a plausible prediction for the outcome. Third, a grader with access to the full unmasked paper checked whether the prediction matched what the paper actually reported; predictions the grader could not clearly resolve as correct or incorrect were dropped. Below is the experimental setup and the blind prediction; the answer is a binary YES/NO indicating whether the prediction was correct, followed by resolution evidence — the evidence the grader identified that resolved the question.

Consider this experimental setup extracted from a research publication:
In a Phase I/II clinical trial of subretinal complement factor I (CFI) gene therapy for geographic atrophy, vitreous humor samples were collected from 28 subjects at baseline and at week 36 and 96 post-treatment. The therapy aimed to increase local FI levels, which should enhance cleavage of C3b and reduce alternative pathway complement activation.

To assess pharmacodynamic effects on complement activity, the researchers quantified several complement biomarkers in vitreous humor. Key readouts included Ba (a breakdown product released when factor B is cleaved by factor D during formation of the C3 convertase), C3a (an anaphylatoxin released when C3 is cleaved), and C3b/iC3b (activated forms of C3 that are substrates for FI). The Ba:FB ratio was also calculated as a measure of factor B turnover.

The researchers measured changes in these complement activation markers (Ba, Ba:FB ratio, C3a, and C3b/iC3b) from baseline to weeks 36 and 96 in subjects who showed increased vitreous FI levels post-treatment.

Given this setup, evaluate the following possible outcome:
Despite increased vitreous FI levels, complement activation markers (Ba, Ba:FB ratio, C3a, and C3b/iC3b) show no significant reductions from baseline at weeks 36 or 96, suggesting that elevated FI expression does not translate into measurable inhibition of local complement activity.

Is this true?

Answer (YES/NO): NO